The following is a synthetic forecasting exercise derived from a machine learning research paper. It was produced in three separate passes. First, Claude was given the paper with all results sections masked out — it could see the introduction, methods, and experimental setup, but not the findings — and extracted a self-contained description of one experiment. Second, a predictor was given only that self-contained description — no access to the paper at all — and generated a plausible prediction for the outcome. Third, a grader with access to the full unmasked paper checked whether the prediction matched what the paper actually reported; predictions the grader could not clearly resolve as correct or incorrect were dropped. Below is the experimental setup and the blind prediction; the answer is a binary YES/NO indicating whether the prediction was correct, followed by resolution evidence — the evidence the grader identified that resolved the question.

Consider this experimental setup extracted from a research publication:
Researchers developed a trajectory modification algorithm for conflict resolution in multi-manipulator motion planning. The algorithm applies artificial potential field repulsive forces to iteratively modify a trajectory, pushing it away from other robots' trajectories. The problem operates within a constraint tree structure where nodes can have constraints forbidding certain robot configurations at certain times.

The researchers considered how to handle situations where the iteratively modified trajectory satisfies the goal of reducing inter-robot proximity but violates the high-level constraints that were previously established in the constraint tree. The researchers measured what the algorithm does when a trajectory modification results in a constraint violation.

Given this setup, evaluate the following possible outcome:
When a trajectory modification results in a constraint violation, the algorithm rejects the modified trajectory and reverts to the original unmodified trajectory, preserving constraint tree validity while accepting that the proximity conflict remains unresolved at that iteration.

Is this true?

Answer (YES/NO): NO